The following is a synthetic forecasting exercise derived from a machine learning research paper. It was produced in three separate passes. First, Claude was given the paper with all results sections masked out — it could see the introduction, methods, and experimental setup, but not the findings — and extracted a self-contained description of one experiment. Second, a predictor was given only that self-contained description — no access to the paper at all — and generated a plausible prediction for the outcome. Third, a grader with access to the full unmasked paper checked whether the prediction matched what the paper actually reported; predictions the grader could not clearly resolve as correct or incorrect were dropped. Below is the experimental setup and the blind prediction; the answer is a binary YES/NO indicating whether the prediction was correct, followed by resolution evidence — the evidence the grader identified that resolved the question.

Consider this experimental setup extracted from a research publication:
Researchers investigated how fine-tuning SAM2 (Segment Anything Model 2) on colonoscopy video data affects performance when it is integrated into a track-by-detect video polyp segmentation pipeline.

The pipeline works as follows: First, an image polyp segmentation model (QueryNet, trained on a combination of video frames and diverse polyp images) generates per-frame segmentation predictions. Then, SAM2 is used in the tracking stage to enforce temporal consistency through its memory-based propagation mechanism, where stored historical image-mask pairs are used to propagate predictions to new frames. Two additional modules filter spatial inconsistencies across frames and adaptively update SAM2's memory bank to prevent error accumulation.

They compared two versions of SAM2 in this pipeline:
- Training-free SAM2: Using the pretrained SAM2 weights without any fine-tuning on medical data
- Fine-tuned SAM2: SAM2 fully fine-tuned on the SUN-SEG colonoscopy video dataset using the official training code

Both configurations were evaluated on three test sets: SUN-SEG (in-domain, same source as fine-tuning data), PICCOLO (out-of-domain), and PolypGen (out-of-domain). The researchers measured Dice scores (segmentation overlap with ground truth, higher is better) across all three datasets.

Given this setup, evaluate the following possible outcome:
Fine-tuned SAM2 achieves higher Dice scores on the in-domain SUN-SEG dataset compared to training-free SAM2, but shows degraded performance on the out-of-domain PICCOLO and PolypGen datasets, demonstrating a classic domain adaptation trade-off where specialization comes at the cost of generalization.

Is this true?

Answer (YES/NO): NO